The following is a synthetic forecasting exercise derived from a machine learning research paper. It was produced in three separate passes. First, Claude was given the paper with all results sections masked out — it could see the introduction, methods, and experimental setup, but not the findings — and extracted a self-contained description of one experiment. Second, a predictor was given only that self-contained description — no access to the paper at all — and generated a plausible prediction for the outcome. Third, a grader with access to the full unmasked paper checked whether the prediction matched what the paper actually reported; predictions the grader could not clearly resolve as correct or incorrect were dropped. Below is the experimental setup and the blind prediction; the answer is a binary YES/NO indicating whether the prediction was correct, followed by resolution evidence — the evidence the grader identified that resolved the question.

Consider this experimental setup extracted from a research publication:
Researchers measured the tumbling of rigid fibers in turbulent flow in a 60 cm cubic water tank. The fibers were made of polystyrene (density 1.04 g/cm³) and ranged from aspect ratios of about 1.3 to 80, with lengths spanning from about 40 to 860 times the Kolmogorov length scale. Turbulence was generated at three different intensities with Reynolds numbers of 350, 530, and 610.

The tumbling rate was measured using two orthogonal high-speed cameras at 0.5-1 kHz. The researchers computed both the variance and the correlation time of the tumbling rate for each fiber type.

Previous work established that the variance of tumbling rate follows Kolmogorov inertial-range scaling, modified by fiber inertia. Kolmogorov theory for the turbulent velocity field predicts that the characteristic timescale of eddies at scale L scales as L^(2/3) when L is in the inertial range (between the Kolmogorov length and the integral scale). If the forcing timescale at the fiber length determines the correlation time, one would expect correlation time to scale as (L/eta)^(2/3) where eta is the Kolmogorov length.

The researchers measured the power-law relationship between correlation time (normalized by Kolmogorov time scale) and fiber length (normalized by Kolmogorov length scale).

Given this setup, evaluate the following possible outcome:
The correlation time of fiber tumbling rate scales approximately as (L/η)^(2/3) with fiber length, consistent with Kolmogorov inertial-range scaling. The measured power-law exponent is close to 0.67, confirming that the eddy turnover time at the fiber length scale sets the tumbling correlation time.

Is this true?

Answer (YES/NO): YES